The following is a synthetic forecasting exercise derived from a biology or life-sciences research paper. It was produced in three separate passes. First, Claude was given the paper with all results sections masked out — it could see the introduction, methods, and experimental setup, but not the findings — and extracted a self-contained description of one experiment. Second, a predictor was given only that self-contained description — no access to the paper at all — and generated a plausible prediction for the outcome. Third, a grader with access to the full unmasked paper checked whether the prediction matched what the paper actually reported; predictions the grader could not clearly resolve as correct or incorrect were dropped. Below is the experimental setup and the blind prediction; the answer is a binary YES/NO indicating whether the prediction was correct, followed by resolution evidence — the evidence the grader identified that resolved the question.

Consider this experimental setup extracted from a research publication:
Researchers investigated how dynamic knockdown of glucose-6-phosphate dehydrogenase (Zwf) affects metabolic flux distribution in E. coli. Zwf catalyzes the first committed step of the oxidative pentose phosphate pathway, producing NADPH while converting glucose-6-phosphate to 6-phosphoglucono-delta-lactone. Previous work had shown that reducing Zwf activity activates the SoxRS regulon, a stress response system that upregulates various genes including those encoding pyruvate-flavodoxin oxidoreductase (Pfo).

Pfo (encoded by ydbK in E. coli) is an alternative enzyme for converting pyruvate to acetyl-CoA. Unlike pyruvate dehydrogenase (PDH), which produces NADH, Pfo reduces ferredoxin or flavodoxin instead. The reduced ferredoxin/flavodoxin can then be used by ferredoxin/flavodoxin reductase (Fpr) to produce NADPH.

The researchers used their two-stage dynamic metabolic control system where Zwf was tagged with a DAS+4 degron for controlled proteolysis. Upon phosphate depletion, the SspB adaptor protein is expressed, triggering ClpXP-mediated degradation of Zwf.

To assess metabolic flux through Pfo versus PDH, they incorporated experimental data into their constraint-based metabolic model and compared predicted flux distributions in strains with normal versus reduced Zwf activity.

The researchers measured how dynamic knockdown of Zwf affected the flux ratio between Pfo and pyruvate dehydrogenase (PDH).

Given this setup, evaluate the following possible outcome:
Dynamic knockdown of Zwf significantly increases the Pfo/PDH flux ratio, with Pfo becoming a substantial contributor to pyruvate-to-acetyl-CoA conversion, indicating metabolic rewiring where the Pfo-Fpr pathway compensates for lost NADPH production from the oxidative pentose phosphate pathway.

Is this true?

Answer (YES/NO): YES